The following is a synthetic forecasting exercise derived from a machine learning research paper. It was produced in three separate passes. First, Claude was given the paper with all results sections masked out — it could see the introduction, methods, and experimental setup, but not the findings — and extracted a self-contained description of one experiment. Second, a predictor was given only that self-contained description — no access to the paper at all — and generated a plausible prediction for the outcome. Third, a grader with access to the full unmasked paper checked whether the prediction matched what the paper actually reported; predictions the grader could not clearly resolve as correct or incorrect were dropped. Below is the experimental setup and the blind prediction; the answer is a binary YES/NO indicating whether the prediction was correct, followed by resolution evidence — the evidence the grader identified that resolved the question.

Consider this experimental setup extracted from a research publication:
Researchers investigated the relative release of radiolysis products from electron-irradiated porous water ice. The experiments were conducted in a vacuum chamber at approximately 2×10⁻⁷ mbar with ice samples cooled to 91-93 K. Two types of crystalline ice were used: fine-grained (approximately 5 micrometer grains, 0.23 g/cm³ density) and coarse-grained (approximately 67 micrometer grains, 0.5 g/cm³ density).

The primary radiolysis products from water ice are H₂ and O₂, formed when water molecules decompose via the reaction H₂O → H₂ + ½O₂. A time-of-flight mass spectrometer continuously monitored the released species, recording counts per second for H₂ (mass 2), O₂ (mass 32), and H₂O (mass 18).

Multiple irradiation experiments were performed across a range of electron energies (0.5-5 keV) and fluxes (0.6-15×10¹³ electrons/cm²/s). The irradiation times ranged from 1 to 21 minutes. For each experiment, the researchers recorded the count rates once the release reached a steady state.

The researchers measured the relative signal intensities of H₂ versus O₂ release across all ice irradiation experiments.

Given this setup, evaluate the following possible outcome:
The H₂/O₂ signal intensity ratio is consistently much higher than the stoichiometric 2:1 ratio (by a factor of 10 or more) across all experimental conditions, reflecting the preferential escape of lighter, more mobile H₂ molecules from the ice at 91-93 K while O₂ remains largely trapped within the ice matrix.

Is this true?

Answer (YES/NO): NO